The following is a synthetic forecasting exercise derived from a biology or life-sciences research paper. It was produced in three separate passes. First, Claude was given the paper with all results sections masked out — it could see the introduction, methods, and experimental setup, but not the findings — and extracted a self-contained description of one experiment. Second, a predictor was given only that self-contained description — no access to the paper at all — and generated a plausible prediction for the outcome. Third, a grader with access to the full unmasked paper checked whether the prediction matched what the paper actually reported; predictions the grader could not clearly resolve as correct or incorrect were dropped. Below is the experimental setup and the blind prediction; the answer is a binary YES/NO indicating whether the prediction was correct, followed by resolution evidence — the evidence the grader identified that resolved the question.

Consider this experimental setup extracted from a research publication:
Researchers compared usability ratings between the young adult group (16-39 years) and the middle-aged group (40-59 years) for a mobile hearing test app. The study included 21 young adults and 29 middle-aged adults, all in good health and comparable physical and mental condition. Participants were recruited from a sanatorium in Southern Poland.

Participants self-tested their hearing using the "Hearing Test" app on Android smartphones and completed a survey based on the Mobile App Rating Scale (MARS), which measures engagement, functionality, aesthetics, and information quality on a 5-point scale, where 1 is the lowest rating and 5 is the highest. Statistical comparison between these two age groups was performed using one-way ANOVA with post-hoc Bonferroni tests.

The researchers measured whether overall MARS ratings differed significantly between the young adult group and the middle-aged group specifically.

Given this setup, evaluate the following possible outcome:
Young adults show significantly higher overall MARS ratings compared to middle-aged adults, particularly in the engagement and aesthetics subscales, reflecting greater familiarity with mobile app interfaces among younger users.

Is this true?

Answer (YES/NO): NO